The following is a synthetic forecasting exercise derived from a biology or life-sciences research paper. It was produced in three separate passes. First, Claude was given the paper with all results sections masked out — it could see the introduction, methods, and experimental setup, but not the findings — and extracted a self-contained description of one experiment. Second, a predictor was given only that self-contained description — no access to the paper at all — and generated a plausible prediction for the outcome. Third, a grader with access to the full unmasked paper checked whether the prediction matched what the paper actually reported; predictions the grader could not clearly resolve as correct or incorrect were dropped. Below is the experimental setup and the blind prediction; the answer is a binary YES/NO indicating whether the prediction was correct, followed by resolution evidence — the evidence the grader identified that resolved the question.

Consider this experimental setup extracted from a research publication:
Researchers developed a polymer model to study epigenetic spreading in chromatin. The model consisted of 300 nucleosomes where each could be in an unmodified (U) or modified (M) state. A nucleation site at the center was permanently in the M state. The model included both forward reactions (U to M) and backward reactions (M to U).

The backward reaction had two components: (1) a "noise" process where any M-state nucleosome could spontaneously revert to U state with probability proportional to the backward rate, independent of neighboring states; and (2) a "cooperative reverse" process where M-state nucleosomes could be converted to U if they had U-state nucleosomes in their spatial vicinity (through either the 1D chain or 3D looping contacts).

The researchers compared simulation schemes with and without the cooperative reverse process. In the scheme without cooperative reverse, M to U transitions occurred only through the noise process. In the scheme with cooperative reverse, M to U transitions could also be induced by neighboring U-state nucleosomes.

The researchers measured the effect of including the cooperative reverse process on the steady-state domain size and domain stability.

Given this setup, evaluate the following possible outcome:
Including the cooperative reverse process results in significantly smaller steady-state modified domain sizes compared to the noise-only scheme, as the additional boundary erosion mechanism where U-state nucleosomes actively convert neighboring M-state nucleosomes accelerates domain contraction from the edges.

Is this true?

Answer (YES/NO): NO